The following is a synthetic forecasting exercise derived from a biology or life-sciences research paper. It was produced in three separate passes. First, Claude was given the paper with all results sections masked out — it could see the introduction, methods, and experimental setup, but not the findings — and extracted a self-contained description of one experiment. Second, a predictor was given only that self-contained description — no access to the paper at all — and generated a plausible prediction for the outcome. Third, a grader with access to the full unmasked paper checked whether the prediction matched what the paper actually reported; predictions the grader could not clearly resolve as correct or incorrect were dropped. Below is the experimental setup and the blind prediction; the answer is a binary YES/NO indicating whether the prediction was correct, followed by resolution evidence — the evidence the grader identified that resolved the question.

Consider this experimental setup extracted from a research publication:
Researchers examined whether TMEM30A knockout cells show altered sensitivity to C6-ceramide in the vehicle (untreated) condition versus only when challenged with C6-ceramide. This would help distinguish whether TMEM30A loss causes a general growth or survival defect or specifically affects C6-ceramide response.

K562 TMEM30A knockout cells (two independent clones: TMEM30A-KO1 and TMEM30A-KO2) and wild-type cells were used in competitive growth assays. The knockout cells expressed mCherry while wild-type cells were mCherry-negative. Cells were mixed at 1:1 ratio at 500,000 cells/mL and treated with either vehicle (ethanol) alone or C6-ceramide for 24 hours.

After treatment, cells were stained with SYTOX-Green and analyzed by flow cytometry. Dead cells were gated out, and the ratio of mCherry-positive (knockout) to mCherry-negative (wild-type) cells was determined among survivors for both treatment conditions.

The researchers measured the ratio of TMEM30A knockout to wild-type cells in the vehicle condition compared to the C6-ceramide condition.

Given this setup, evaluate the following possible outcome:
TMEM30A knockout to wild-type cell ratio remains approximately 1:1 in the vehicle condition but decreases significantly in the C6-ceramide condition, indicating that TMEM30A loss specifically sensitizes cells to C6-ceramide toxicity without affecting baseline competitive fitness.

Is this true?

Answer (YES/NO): NO